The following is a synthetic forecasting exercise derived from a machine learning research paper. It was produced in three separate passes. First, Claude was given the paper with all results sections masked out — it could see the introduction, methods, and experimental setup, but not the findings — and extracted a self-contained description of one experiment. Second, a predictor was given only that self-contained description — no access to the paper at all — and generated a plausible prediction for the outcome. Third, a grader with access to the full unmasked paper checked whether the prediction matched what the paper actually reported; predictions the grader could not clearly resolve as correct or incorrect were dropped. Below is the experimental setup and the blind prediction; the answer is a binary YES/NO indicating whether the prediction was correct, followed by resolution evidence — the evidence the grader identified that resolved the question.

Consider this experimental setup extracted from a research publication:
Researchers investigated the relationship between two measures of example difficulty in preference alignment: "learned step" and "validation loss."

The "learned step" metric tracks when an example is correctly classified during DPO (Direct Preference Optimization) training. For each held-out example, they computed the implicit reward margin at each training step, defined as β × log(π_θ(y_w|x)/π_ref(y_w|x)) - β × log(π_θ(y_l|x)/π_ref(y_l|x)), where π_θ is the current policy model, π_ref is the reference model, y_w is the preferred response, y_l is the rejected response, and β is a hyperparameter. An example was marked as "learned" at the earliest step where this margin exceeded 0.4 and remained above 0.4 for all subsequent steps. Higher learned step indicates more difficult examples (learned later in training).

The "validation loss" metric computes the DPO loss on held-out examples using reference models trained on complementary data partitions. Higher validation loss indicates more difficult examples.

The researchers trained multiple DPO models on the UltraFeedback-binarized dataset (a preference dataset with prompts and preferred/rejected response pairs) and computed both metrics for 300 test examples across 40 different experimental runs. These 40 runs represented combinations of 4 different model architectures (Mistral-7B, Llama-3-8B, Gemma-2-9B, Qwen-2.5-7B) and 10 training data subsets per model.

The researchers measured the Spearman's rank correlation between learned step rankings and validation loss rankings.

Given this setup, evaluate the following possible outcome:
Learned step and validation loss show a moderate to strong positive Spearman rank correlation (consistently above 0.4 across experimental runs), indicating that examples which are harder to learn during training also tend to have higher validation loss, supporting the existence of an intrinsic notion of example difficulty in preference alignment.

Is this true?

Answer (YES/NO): YES